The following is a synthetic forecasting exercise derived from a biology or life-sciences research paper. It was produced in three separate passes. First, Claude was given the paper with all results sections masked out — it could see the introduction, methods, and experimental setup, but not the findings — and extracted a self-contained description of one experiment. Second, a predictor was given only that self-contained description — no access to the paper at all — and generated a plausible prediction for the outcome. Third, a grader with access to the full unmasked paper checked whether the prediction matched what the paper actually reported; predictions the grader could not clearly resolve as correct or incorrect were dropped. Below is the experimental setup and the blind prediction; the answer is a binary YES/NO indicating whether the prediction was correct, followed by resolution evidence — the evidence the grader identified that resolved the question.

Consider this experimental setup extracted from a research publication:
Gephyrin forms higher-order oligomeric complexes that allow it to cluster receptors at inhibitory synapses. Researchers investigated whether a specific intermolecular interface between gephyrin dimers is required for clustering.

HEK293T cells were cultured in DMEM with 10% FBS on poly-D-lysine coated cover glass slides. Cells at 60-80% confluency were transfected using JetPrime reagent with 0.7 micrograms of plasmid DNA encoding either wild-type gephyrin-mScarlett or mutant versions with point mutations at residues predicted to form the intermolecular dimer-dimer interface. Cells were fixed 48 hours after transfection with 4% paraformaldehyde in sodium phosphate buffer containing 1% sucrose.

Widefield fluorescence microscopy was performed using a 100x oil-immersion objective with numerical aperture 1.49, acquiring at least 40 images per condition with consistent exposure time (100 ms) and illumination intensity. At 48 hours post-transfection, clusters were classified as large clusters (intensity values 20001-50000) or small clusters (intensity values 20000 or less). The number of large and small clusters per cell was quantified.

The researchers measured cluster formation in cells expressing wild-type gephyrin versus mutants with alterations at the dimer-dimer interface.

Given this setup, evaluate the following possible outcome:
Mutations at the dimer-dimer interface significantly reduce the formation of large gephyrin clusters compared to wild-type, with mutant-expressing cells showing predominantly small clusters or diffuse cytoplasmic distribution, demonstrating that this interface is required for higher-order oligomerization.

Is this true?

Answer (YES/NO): YES